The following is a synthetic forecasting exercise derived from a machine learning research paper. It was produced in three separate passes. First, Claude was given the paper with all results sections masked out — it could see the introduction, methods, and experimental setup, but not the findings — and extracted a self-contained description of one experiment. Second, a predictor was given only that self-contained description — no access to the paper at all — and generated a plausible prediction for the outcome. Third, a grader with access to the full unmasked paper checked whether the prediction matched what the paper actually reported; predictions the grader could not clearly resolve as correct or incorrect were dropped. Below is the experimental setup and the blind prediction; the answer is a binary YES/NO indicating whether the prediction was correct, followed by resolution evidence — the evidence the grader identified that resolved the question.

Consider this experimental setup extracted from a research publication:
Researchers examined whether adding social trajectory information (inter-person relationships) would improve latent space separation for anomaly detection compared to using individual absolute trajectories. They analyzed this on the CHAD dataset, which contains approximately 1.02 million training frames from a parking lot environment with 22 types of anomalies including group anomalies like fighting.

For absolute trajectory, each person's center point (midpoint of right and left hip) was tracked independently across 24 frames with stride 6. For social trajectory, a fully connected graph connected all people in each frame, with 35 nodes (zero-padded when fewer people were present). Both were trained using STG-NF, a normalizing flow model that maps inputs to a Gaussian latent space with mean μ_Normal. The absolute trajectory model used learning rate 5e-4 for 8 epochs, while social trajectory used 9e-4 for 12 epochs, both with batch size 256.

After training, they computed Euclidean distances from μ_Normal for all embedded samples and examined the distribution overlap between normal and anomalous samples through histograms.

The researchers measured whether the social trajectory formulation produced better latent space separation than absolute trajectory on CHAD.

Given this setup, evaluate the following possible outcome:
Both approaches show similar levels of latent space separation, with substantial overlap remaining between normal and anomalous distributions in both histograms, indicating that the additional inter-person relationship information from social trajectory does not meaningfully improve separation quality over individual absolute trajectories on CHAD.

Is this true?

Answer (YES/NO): YES